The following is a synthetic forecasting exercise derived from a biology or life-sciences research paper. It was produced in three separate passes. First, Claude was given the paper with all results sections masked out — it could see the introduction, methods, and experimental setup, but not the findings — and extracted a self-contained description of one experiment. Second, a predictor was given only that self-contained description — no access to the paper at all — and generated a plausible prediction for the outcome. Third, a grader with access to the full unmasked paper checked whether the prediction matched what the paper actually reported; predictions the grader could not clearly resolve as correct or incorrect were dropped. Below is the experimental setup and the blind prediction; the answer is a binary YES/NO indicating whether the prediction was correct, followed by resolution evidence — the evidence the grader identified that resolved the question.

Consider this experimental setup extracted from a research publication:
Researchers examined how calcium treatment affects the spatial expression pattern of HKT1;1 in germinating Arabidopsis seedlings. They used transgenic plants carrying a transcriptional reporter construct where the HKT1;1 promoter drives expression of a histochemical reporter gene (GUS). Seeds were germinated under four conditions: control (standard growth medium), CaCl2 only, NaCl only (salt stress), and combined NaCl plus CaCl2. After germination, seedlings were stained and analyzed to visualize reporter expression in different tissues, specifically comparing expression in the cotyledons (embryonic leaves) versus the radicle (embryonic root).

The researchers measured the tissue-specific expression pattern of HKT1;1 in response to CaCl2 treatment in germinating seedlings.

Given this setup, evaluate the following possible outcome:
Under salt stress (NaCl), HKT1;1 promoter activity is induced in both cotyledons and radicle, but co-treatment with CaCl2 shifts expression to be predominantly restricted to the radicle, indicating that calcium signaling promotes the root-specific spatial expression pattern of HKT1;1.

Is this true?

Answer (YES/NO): YES